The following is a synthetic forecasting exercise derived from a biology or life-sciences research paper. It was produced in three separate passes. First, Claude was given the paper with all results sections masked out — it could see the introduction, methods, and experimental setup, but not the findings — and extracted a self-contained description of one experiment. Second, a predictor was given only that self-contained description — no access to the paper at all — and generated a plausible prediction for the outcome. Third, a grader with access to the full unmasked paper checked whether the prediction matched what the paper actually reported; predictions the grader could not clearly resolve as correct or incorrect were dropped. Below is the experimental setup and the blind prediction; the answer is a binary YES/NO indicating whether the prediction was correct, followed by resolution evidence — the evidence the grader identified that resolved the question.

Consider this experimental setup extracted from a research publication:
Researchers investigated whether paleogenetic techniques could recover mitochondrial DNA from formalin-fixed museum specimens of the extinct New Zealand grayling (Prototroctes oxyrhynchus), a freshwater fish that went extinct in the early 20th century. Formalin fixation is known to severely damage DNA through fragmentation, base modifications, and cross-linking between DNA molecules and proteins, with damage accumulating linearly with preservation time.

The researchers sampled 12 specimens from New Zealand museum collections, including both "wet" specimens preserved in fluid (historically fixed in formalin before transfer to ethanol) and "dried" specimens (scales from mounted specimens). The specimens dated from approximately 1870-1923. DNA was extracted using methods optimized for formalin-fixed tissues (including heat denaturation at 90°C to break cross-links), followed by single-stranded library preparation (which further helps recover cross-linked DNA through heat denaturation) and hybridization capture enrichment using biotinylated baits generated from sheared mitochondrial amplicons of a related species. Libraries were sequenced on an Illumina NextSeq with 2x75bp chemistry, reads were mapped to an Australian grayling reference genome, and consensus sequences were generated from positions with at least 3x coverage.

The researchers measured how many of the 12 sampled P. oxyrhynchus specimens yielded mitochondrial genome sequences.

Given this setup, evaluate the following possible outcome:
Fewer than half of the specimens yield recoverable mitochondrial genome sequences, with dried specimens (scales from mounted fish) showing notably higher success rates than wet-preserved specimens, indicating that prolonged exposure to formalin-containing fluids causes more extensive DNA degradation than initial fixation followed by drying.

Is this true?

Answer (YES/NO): YES